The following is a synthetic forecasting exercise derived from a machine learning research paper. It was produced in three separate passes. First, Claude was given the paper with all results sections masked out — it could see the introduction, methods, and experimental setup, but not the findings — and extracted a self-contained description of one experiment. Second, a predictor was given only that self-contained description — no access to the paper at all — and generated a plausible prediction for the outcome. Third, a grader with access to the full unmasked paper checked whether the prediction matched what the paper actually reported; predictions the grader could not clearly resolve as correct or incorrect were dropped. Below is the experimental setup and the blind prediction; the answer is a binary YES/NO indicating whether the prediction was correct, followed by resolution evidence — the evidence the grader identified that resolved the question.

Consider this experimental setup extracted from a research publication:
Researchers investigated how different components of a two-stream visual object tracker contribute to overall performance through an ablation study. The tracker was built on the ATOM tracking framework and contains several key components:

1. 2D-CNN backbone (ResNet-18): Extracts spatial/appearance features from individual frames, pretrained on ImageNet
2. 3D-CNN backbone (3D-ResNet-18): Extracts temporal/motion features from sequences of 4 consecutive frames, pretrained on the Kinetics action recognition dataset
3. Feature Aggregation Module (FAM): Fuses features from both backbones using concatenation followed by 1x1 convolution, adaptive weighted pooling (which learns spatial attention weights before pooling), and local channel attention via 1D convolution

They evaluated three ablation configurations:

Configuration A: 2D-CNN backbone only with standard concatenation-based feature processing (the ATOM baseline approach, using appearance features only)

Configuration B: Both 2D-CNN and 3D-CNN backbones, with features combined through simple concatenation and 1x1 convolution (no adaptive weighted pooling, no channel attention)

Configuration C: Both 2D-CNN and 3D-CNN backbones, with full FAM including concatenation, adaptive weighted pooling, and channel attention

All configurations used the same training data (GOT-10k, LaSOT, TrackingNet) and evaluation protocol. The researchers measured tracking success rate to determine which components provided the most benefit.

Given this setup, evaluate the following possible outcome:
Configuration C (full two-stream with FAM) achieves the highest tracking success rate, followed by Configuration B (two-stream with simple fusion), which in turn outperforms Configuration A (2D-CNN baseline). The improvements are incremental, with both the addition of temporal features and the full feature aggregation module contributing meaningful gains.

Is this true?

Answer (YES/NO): YES